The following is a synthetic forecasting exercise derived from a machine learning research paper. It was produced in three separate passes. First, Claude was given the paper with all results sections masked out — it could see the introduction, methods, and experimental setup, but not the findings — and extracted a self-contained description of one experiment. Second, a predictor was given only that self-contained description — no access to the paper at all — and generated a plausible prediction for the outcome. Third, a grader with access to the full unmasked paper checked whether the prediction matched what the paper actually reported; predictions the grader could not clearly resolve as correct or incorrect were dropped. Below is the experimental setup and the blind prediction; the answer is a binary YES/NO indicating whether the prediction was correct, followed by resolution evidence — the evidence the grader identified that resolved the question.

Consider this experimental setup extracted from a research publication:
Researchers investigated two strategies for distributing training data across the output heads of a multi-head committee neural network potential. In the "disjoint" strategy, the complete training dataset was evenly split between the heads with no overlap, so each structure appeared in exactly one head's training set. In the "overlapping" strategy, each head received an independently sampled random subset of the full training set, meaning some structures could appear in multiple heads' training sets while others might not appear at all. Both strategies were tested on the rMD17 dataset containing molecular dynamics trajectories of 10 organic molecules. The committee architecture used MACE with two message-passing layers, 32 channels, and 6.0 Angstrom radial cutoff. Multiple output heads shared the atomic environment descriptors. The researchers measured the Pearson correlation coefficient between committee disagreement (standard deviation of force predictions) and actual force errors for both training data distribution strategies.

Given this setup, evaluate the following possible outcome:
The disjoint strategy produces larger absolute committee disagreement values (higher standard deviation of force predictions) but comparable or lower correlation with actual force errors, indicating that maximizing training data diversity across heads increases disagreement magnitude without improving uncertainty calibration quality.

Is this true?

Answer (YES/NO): NO